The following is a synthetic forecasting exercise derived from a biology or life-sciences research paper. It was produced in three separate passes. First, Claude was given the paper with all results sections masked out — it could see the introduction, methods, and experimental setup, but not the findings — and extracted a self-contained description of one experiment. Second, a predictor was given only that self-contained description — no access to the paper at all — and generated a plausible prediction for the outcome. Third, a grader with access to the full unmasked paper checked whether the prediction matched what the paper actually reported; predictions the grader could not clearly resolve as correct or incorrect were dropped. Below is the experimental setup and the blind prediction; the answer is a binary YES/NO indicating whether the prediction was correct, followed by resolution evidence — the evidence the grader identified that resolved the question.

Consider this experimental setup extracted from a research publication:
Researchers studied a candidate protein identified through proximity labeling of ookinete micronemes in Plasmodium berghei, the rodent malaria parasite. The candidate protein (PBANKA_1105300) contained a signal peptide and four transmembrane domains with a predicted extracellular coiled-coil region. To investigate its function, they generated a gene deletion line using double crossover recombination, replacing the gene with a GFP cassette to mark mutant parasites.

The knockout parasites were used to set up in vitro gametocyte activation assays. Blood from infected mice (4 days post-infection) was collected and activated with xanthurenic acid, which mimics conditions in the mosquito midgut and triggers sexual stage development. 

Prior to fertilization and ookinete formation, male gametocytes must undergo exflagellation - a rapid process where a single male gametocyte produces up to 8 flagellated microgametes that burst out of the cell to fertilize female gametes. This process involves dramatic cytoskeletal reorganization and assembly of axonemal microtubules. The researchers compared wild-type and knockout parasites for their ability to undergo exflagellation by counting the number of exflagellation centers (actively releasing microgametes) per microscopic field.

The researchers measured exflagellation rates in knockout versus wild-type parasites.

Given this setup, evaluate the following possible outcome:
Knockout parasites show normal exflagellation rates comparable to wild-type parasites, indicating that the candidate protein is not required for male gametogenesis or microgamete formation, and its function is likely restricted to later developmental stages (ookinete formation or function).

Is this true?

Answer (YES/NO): NO